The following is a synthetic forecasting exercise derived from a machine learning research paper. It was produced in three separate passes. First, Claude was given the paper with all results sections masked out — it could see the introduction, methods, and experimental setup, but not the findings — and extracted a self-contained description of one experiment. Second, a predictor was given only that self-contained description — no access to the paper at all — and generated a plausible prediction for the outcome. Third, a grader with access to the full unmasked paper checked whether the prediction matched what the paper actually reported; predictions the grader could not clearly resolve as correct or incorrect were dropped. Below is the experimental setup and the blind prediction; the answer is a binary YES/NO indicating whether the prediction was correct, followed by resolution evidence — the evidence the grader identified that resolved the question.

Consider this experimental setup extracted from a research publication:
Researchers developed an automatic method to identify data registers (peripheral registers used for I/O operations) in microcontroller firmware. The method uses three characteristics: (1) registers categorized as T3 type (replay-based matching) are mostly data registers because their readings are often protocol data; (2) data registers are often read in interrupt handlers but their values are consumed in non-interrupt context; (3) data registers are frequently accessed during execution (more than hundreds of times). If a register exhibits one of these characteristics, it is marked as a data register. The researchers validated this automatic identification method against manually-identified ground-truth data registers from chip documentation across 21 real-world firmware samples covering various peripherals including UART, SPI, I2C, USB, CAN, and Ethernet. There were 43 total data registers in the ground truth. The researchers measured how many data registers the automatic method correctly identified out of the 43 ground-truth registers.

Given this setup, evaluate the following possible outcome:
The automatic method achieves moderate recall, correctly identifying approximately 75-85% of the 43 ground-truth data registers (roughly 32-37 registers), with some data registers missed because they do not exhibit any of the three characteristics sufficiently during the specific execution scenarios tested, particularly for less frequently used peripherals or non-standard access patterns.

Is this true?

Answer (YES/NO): NO